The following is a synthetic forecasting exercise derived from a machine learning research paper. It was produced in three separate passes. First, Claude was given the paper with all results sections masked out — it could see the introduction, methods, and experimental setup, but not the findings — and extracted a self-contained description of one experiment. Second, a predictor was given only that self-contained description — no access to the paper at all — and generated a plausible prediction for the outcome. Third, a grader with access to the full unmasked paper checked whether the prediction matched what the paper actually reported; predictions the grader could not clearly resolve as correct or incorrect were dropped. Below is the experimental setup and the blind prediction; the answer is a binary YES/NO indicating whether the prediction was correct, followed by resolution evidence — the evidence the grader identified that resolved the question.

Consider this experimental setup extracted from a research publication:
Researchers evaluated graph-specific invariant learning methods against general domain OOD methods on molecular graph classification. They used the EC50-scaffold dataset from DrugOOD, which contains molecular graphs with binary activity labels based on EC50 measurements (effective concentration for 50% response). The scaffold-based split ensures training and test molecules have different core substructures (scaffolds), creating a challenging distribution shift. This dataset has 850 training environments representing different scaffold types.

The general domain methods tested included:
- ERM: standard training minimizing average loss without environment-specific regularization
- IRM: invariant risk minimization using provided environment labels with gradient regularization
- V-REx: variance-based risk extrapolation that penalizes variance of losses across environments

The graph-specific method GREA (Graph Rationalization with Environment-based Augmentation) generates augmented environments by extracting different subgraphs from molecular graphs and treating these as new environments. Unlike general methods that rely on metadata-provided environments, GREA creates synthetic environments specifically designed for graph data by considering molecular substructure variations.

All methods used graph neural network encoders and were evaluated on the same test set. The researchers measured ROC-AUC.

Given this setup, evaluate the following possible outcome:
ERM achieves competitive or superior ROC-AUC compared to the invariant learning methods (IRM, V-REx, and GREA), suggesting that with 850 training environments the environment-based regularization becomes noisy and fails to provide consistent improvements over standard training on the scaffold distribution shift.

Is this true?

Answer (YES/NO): NO